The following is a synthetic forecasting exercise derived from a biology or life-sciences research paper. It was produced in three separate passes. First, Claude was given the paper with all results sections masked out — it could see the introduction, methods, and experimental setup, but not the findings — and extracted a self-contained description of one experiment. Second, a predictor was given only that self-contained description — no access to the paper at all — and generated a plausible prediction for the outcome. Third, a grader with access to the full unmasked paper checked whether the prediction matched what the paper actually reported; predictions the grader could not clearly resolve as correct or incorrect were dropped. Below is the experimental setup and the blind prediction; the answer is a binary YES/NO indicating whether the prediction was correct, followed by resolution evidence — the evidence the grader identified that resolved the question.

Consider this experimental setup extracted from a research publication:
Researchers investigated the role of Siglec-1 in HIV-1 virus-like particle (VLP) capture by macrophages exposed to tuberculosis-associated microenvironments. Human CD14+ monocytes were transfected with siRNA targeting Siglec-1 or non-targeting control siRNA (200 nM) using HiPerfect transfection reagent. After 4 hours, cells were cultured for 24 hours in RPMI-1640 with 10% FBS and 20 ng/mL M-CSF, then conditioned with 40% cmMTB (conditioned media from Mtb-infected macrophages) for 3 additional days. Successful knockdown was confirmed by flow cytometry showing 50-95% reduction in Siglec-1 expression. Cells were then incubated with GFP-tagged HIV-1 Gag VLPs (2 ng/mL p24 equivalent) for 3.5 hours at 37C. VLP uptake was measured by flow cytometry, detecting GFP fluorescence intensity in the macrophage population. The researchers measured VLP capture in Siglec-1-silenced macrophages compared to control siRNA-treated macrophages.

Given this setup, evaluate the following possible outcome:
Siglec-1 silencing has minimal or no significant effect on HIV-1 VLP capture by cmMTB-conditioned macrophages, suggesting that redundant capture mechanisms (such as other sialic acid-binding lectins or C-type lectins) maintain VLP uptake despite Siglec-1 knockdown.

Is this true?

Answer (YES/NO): NO